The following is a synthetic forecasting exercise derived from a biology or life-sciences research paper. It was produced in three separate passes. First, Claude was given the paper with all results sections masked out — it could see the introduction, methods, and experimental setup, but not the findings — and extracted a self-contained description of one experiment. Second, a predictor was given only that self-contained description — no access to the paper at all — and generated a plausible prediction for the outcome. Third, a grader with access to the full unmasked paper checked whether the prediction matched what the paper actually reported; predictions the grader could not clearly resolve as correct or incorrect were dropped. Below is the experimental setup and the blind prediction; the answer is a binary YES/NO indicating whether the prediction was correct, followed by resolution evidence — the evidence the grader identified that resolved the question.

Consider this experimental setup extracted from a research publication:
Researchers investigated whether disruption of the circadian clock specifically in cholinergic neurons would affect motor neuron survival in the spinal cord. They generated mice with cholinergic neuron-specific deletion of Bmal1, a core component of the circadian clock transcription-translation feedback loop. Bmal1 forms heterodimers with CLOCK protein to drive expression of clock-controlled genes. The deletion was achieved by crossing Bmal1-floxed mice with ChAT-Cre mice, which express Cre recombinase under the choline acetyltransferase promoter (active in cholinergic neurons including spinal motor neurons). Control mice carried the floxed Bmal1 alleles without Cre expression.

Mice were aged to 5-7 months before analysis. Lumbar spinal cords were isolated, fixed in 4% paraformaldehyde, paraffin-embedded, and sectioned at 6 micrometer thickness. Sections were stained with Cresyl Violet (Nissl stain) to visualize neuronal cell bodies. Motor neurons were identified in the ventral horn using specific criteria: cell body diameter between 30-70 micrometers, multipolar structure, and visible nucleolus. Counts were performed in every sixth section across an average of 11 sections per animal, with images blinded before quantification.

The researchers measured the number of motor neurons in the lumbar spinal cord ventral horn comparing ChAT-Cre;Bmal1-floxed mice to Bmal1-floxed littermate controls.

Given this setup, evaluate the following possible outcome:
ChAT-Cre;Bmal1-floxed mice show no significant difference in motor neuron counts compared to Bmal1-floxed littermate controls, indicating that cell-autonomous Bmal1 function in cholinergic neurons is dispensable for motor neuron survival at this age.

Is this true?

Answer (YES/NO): NO